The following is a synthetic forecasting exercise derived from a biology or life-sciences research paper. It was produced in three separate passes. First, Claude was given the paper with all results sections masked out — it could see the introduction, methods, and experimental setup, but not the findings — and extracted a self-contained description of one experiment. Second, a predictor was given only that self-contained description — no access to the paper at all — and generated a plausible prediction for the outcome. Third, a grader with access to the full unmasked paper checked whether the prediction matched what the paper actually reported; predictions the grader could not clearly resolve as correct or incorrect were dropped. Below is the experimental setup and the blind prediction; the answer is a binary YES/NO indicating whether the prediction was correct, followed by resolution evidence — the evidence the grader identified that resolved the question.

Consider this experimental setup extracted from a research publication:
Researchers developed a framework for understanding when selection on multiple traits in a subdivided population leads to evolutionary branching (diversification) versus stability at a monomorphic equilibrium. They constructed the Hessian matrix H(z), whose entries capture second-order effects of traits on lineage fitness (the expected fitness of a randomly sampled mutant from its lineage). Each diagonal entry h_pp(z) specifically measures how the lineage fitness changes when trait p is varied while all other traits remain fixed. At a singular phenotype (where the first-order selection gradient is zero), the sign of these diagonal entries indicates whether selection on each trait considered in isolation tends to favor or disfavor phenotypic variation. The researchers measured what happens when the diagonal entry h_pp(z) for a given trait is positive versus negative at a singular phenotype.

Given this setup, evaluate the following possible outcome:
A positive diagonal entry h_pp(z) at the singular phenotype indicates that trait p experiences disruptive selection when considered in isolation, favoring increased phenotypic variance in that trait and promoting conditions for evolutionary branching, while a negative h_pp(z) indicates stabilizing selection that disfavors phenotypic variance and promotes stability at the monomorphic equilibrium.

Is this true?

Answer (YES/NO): YES